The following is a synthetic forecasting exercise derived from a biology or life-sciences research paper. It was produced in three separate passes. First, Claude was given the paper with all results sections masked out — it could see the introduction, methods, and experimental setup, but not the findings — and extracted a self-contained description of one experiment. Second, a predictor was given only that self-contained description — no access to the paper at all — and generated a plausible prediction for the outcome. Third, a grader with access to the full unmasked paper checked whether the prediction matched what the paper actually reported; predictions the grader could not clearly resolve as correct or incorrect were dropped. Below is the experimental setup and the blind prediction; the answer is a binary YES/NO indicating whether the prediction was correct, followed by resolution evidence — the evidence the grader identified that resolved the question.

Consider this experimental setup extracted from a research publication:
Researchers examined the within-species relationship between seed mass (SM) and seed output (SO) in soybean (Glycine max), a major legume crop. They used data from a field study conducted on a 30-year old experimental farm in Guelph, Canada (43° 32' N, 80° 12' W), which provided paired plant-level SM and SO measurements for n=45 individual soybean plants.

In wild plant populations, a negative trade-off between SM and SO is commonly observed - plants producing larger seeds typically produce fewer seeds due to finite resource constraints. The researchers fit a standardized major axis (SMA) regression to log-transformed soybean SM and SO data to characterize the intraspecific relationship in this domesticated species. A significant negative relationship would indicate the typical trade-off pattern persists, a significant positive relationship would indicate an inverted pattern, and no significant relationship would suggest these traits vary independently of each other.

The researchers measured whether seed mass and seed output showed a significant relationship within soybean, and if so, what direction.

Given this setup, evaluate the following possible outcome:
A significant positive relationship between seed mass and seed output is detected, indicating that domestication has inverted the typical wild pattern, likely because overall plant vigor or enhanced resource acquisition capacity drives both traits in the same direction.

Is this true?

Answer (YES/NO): NO